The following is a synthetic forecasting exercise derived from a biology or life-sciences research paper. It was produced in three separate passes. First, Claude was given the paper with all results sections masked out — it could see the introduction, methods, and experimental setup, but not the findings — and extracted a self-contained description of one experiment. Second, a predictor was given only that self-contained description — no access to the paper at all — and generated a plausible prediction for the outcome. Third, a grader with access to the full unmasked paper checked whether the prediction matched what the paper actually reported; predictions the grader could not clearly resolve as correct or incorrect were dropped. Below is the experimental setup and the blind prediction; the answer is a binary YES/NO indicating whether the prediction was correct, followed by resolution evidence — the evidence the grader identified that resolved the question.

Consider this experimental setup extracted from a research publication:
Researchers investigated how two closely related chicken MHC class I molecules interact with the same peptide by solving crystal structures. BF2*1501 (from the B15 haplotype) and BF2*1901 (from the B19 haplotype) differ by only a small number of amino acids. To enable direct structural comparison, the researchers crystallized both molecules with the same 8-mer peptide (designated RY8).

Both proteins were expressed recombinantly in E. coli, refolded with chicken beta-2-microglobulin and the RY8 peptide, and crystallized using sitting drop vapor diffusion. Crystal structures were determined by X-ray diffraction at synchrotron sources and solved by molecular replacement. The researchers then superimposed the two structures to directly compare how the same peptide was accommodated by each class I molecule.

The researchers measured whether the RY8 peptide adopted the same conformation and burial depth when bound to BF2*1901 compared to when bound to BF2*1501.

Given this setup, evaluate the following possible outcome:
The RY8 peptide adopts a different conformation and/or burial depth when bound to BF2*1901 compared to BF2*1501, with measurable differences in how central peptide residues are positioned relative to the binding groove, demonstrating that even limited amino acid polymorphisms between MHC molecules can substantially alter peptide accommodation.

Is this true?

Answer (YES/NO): YES